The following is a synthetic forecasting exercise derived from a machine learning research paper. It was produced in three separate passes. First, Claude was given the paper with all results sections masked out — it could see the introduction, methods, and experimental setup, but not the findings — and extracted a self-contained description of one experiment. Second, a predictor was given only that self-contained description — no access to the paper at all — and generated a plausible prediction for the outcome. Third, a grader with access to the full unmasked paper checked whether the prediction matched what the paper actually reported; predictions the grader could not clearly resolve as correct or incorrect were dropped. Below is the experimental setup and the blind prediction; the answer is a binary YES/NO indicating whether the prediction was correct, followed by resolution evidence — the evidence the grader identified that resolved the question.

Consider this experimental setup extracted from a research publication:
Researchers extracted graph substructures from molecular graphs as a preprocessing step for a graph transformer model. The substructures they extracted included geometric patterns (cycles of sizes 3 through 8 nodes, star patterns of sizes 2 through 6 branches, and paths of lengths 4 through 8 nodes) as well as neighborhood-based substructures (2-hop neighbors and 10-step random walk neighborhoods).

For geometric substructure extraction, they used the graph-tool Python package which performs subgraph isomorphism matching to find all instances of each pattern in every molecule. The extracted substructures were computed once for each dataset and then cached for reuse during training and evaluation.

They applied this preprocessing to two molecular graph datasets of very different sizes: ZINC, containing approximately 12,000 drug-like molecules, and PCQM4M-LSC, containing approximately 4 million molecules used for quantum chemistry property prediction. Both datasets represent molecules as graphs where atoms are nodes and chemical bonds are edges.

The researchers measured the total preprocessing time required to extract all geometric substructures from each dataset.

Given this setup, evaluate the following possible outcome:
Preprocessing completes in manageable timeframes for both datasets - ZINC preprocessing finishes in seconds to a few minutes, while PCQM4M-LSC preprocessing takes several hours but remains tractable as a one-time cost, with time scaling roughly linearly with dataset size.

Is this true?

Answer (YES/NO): NO